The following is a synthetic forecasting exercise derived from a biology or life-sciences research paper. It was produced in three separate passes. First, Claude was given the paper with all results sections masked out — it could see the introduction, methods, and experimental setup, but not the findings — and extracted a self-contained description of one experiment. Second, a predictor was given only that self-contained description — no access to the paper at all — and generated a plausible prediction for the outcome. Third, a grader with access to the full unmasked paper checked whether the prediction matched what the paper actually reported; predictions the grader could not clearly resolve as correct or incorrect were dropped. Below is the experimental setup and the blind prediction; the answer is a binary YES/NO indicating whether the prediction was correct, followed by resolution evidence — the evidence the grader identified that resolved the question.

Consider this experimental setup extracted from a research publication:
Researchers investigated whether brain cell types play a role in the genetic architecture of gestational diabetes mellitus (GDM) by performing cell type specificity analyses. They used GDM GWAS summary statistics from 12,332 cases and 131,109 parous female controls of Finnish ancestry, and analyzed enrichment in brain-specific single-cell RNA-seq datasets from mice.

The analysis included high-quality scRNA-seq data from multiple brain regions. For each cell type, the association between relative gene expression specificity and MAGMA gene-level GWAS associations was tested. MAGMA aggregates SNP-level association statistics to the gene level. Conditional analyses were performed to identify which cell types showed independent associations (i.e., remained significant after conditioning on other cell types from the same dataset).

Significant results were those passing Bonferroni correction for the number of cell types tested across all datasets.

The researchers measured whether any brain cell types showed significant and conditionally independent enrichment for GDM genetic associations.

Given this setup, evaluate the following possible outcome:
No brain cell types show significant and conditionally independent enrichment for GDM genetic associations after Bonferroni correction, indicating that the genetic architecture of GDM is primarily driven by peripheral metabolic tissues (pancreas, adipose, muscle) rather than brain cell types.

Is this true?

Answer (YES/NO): NO